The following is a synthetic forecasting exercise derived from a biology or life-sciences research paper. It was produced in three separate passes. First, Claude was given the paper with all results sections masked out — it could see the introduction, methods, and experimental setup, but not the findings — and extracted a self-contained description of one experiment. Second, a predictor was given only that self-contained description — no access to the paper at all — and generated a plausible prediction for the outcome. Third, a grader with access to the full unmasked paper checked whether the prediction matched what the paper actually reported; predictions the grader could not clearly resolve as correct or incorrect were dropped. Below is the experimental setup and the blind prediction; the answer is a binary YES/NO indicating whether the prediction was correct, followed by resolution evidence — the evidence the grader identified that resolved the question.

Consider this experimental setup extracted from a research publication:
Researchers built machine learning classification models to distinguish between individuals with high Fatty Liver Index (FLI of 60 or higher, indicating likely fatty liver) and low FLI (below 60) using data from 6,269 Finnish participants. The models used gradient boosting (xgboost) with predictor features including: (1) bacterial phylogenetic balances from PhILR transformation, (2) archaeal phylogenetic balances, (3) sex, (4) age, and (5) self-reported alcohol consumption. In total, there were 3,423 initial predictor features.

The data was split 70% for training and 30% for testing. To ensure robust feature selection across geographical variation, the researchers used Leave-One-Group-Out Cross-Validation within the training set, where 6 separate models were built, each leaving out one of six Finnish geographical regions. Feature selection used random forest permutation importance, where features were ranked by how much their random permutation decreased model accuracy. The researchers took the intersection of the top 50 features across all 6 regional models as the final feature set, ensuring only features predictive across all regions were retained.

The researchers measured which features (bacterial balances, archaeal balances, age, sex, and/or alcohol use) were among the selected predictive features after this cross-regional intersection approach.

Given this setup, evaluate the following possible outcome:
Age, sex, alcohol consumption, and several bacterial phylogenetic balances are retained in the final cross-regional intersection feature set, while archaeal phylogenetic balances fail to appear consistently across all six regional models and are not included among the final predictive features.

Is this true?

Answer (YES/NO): NO